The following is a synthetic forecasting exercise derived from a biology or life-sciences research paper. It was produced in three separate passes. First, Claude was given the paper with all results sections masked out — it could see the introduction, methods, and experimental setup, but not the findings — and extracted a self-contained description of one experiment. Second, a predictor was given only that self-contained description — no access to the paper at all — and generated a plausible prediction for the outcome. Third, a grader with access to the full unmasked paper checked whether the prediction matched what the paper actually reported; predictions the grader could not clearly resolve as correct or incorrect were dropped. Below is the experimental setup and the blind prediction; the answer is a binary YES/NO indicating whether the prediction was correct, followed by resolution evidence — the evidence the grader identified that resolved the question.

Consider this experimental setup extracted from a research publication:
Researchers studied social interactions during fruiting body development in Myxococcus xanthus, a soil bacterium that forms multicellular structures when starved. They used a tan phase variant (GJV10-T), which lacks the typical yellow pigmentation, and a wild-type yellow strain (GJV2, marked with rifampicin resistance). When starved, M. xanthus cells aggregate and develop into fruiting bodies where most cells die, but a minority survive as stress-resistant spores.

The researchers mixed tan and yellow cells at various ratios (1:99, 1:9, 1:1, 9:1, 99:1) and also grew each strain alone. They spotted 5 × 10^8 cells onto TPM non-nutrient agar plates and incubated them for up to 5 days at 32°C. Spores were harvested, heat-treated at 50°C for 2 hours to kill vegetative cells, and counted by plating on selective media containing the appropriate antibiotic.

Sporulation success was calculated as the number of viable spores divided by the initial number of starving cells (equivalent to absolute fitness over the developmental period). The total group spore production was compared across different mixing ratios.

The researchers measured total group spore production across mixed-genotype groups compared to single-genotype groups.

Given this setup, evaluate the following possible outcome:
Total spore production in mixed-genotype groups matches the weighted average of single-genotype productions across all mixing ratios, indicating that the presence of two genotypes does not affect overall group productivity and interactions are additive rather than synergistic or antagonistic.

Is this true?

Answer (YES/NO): NO